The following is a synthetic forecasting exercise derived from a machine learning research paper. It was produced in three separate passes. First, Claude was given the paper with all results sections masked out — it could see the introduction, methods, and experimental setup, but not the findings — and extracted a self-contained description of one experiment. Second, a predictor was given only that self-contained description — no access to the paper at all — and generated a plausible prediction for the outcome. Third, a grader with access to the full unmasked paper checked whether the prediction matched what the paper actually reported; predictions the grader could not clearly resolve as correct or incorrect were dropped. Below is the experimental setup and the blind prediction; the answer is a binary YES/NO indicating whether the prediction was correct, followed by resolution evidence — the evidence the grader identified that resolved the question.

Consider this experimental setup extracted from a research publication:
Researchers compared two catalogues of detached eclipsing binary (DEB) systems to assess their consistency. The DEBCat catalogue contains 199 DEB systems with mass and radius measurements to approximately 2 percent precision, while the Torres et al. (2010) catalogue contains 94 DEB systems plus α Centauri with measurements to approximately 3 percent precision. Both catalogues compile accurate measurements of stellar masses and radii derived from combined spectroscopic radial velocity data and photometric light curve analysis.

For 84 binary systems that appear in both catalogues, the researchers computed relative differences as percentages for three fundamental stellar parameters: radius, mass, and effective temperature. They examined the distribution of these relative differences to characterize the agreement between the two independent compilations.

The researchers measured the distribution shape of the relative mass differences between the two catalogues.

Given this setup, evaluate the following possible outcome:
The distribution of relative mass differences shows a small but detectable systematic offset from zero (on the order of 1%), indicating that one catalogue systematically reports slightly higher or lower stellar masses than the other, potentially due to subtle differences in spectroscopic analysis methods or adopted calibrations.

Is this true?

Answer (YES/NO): NO